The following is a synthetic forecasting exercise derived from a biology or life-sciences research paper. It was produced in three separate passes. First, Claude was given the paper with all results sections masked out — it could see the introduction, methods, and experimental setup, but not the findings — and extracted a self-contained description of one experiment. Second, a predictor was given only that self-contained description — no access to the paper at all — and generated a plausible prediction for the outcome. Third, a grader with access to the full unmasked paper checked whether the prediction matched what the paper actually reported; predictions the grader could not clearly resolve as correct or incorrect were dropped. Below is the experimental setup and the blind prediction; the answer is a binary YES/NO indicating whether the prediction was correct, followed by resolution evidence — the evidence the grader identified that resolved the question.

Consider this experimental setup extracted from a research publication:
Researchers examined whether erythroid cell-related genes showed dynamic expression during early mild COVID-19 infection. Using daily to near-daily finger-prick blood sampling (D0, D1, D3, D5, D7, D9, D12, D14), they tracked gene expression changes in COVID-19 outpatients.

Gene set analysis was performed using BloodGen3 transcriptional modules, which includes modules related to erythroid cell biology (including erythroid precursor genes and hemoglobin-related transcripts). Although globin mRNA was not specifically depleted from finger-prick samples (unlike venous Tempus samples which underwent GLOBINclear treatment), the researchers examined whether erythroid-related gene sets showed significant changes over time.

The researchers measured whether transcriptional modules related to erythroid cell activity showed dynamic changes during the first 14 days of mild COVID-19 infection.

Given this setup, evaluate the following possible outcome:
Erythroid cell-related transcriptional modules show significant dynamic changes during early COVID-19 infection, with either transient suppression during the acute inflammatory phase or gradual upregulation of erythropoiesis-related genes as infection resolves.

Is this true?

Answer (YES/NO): YES